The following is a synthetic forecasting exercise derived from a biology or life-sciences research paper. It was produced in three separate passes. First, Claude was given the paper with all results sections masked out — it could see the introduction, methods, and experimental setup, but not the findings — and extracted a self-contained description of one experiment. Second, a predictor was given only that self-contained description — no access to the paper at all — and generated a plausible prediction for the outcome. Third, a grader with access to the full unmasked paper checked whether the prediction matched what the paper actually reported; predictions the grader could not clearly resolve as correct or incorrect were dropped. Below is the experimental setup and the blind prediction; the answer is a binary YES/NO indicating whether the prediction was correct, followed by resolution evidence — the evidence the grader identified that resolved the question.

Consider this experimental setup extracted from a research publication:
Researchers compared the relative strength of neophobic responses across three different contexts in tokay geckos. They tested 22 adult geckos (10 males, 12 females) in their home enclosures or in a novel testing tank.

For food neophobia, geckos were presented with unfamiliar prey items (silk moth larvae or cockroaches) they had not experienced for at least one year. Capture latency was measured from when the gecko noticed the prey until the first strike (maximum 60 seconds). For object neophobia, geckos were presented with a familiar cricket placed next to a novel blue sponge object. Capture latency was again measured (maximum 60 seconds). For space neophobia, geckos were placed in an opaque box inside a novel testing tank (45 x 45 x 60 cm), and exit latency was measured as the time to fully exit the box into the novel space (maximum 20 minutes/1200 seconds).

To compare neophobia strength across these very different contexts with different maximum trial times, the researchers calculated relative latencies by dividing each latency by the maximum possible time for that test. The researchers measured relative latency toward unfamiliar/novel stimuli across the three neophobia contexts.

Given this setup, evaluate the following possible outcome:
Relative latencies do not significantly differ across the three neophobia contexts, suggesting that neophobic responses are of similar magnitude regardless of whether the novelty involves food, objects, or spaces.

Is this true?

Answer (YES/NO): NO